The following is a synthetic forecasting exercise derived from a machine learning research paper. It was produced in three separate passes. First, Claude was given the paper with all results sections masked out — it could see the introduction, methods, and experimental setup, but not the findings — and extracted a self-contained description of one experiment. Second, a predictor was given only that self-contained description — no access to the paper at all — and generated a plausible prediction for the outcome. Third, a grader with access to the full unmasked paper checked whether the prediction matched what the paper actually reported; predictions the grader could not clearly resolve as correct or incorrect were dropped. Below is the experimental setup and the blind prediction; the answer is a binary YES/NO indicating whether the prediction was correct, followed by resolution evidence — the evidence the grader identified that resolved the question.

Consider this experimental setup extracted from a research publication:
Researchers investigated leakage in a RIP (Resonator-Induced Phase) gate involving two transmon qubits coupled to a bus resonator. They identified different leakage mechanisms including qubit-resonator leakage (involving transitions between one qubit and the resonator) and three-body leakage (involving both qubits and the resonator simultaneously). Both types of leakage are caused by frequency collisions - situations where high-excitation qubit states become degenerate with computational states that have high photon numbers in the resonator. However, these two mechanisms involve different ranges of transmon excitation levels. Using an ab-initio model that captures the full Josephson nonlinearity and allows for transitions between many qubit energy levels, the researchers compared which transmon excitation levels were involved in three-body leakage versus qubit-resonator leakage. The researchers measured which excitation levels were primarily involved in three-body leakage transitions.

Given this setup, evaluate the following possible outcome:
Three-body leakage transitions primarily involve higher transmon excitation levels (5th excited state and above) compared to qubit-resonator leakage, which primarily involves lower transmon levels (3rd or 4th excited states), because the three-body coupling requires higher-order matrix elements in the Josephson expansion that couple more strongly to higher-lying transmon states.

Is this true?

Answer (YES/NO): NO